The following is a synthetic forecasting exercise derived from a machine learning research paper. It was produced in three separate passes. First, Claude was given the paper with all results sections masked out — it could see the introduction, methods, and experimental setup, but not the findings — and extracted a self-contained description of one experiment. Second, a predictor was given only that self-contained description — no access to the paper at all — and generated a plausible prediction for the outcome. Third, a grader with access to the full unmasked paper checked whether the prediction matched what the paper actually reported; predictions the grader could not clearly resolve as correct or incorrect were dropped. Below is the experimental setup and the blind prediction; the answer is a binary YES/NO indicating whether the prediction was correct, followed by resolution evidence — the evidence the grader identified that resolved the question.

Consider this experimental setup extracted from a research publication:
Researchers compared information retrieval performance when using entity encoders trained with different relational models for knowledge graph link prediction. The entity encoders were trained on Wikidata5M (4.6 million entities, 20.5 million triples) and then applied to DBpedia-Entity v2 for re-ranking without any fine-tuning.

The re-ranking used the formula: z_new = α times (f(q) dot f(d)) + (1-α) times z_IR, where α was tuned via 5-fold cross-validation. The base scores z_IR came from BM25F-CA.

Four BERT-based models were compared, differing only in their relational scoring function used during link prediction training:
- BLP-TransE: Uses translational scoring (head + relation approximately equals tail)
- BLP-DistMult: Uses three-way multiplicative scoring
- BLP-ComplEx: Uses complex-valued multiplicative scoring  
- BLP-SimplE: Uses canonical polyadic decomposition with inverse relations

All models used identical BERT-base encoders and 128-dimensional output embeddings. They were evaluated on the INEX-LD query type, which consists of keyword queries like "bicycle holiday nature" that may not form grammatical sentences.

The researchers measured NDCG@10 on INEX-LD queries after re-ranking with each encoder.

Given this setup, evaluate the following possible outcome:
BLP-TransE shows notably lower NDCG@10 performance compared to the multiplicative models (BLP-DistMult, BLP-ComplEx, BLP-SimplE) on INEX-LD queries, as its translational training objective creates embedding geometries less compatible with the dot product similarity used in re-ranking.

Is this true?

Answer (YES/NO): NO